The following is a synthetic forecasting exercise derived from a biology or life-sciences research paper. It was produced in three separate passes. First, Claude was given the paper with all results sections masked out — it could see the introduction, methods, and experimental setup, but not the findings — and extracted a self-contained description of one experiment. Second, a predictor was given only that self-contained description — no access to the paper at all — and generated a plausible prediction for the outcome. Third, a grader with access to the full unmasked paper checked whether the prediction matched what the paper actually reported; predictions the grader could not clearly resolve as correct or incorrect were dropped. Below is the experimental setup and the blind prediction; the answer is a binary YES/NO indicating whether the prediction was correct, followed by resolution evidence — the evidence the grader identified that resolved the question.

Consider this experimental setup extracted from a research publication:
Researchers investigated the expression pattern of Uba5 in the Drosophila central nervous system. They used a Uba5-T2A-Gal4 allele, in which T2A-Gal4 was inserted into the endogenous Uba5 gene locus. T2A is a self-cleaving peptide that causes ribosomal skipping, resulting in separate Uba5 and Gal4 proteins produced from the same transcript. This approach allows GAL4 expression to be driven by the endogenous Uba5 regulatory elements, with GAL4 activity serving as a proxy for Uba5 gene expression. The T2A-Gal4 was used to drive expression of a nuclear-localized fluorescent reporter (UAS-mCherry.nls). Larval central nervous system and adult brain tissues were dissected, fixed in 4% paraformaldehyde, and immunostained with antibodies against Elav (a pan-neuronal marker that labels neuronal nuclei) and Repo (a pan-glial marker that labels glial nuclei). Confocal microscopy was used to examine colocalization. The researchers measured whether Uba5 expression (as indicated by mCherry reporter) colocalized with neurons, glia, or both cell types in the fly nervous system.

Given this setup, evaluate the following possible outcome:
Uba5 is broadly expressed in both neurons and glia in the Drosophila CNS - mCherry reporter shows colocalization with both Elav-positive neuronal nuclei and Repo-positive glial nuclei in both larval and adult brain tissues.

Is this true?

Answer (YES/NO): NO